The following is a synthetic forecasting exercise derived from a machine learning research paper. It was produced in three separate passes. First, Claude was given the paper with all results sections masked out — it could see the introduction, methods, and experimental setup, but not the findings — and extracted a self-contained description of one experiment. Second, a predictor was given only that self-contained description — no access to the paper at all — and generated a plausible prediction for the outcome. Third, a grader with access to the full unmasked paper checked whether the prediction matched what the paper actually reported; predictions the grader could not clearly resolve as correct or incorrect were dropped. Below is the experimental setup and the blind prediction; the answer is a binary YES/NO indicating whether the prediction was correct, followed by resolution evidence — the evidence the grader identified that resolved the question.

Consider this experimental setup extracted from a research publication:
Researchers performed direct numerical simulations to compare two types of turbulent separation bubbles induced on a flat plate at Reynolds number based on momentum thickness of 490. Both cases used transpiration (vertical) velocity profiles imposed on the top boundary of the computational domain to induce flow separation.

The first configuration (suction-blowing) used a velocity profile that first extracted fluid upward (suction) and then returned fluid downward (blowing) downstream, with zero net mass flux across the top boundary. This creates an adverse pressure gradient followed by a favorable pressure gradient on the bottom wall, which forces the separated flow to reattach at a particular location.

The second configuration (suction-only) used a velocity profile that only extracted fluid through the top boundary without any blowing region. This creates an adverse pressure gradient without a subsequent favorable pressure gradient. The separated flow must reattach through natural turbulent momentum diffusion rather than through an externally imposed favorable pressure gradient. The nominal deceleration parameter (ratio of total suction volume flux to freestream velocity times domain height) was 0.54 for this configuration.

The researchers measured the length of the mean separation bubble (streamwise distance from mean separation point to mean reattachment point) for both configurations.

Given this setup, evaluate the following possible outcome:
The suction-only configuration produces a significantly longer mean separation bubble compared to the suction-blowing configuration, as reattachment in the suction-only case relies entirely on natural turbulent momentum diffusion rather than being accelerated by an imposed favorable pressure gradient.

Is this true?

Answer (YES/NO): YES